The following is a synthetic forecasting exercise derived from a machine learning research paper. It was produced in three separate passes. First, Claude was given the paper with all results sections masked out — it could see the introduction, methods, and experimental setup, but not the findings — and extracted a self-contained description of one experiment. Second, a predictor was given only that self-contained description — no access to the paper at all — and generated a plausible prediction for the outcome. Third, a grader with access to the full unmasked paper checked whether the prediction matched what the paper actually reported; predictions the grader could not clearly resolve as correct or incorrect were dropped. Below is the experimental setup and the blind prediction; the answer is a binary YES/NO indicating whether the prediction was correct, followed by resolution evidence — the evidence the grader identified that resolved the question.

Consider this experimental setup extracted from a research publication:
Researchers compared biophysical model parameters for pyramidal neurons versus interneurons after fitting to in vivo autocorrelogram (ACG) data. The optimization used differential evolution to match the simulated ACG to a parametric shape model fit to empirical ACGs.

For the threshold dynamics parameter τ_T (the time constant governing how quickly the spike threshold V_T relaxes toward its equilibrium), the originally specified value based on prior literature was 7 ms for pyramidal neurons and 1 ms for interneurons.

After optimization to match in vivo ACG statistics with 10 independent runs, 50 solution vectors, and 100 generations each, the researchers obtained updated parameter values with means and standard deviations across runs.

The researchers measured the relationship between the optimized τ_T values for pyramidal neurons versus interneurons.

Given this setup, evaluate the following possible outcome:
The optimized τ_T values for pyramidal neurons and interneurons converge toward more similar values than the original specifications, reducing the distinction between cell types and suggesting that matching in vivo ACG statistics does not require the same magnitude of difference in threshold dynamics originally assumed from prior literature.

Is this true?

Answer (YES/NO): NO